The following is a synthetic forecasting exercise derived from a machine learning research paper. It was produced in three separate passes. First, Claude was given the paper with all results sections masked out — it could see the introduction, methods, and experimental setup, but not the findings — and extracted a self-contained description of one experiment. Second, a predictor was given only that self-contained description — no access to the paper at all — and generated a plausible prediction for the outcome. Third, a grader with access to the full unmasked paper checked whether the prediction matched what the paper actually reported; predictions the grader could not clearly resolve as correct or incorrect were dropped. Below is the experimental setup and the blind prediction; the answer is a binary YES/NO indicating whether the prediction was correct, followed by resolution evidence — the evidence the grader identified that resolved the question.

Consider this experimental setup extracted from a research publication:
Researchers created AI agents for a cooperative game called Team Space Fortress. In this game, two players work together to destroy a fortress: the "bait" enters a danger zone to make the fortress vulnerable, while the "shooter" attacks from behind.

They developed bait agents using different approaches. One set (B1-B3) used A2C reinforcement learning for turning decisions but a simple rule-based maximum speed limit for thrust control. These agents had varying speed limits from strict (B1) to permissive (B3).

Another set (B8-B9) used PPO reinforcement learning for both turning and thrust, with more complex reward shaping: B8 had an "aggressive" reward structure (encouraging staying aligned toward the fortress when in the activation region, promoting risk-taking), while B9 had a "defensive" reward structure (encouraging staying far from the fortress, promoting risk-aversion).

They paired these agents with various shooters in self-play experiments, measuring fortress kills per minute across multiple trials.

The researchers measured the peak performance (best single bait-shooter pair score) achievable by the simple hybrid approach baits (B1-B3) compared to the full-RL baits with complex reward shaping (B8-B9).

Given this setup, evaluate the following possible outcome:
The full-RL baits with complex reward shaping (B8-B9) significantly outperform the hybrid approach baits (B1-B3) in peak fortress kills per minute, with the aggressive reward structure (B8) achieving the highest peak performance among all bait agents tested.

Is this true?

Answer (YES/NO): NO